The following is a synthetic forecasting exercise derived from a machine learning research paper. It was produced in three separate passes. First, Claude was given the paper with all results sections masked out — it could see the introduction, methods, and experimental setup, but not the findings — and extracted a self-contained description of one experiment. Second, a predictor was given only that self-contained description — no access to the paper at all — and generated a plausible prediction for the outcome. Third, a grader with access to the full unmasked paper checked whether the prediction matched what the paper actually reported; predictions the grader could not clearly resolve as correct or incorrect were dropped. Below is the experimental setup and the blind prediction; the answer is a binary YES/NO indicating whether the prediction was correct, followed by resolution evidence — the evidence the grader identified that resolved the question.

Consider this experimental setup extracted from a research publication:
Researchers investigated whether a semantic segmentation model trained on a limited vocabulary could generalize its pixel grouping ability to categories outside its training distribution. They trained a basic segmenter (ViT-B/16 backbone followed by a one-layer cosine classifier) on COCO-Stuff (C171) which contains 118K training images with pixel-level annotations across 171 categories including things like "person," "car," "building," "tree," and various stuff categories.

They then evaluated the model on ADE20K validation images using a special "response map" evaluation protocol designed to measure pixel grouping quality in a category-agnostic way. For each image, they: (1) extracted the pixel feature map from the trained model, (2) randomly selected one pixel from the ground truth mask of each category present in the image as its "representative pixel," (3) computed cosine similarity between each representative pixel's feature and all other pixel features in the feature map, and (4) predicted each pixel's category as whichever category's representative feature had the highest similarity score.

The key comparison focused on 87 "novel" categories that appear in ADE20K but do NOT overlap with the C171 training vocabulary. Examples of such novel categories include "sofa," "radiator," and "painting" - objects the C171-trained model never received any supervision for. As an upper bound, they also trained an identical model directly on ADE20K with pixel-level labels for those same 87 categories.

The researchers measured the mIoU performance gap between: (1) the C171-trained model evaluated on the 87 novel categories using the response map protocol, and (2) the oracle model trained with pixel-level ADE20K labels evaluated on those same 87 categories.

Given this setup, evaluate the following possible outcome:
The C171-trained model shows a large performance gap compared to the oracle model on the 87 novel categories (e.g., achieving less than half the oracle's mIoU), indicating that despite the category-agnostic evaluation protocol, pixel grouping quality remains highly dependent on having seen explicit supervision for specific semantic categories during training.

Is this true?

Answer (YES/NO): NO